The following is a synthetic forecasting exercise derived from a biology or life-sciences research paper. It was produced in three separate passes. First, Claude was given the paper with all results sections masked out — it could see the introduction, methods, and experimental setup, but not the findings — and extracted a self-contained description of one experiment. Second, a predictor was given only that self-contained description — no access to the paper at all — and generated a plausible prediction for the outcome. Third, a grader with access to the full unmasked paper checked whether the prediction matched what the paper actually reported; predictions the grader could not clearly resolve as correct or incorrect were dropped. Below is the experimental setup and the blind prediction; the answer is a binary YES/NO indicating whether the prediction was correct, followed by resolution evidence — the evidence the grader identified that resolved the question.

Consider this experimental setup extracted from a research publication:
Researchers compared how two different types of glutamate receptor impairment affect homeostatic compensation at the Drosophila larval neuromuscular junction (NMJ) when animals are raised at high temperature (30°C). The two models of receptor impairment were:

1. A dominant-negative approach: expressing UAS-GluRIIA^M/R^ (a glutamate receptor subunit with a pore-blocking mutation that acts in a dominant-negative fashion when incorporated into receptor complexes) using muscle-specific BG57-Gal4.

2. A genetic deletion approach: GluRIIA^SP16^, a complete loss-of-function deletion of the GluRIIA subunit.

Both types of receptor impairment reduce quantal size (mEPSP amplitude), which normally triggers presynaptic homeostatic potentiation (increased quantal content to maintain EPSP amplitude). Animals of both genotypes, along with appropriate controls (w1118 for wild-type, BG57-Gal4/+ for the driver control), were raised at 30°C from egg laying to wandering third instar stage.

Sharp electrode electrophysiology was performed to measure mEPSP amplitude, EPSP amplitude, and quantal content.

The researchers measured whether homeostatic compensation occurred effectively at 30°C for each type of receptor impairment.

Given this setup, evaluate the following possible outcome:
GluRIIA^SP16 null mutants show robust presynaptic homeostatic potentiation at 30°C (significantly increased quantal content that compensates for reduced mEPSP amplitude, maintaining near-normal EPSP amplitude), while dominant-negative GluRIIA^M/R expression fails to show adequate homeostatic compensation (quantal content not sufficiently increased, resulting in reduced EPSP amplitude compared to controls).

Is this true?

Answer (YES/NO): NO